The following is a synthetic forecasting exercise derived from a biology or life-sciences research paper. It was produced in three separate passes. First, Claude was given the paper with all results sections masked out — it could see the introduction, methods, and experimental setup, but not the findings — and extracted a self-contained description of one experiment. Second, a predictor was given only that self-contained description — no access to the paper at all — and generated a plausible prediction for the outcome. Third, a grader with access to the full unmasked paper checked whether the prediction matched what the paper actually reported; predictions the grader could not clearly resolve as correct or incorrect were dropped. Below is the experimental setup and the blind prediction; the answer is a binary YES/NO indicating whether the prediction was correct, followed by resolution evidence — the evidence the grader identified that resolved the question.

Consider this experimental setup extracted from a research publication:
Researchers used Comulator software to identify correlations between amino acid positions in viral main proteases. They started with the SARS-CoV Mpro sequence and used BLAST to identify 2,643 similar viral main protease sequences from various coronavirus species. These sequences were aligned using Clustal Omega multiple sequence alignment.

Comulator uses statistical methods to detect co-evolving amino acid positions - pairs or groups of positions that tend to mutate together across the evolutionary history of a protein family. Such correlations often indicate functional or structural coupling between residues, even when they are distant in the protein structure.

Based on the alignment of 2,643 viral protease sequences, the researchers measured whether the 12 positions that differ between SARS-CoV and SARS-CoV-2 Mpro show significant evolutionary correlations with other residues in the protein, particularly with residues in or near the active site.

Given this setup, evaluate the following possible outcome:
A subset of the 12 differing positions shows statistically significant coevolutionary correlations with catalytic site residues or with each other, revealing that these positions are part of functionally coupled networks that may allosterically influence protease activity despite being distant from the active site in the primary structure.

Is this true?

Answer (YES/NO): NO